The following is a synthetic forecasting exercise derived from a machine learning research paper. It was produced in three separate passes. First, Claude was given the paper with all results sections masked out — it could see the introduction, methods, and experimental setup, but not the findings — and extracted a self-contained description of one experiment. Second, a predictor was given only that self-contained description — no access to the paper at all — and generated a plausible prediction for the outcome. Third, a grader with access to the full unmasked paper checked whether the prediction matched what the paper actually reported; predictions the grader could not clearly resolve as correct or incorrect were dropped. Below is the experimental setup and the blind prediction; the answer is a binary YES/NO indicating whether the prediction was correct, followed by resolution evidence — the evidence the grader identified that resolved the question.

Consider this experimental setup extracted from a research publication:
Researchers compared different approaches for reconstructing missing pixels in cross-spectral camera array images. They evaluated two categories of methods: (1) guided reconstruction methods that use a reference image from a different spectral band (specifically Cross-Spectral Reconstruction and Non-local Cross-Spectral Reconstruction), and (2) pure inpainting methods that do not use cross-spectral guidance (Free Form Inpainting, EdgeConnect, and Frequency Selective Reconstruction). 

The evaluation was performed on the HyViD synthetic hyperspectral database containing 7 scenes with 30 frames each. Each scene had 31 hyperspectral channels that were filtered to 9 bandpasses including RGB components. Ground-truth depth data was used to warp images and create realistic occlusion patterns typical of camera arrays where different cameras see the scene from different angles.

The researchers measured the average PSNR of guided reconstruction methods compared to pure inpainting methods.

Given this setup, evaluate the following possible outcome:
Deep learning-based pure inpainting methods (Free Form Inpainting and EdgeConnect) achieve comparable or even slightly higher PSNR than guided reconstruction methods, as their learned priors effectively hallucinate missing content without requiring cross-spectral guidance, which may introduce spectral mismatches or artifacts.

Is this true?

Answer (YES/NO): NO